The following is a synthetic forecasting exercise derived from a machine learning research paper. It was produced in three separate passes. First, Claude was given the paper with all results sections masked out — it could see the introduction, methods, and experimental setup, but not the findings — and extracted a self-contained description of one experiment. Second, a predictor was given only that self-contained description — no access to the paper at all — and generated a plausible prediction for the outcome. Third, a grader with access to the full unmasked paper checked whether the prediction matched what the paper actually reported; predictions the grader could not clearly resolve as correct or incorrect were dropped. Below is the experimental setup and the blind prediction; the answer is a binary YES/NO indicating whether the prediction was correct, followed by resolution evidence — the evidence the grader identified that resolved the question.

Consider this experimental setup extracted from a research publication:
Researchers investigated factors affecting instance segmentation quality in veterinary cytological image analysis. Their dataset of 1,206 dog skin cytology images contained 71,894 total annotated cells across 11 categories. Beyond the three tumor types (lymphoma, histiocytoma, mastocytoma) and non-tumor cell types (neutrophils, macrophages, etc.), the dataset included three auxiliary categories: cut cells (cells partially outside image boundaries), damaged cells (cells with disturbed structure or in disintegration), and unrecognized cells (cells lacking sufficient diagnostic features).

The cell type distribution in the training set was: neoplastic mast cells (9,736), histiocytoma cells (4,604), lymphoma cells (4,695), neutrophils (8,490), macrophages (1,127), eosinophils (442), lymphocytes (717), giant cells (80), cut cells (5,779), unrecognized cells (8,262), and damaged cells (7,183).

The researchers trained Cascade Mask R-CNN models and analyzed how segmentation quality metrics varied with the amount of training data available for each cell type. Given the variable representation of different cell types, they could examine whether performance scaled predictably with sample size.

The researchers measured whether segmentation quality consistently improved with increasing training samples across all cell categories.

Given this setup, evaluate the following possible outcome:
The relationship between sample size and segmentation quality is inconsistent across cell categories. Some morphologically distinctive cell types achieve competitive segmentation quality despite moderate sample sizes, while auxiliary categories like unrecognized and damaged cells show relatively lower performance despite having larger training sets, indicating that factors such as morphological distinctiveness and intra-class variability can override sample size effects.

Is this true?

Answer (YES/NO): NO